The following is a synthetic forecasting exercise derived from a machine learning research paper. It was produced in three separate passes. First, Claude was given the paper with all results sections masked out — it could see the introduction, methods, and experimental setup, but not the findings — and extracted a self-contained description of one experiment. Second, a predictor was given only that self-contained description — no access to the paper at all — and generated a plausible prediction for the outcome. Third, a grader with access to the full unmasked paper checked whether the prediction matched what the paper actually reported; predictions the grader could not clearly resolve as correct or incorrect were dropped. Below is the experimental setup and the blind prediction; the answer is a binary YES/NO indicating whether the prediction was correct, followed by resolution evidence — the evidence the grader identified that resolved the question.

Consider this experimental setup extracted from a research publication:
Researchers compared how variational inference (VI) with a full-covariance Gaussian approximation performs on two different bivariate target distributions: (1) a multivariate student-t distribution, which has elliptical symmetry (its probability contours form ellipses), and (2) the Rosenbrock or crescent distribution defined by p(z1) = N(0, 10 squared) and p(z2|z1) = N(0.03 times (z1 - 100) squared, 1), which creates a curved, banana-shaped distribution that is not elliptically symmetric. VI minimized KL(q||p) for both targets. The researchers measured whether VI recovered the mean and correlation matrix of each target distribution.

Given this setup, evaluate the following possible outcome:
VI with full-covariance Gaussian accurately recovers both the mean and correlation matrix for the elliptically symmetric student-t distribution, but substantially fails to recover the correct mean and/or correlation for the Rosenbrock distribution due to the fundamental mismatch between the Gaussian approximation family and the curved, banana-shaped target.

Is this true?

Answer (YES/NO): YES